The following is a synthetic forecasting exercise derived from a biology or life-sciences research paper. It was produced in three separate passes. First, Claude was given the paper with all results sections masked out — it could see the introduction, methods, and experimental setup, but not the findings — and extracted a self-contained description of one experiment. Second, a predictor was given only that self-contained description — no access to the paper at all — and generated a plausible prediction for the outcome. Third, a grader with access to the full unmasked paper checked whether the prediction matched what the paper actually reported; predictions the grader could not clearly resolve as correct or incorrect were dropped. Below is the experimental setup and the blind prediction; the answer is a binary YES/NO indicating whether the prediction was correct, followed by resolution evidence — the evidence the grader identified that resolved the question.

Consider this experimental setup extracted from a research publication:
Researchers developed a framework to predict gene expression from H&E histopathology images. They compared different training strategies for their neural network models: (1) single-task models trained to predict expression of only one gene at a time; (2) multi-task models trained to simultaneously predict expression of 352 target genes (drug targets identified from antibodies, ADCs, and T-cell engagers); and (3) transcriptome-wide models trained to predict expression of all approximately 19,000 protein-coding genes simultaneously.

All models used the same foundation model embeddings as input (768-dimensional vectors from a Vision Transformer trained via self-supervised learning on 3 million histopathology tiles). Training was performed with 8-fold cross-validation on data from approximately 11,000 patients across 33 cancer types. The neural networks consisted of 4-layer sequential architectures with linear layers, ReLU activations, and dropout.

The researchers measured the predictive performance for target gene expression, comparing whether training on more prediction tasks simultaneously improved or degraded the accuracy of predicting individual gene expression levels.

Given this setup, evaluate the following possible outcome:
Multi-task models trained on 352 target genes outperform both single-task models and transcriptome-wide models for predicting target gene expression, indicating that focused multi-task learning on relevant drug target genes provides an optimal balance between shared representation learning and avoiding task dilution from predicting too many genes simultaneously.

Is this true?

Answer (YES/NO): NO